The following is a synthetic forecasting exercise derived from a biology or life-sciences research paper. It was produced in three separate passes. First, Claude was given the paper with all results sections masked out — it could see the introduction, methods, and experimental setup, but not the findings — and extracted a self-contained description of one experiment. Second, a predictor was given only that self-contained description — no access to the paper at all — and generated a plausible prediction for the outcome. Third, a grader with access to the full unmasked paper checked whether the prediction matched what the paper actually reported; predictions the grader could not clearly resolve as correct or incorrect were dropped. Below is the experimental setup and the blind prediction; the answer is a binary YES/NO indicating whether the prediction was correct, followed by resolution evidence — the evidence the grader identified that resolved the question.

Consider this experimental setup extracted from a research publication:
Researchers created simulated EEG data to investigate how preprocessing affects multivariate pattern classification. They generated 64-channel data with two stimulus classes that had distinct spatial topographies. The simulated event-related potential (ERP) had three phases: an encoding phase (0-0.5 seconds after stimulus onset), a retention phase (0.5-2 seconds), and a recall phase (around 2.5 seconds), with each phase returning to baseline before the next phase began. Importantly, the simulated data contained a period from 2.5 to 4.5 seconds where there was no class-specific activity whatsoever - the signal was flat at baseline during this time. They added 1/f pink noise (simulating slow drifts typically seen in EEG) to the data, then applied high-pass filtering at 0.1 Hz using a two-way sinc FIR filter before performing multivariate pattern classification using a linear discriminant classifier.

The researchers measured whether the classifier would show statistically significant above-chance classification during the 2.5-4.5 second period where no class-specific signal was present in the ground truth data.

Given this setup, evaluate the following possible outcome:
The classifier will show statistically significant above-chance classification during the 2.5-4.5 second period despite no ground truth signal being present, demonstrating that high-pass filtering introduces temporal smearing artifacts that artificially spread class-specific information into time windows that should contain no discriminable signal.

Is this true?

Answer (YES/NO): YES